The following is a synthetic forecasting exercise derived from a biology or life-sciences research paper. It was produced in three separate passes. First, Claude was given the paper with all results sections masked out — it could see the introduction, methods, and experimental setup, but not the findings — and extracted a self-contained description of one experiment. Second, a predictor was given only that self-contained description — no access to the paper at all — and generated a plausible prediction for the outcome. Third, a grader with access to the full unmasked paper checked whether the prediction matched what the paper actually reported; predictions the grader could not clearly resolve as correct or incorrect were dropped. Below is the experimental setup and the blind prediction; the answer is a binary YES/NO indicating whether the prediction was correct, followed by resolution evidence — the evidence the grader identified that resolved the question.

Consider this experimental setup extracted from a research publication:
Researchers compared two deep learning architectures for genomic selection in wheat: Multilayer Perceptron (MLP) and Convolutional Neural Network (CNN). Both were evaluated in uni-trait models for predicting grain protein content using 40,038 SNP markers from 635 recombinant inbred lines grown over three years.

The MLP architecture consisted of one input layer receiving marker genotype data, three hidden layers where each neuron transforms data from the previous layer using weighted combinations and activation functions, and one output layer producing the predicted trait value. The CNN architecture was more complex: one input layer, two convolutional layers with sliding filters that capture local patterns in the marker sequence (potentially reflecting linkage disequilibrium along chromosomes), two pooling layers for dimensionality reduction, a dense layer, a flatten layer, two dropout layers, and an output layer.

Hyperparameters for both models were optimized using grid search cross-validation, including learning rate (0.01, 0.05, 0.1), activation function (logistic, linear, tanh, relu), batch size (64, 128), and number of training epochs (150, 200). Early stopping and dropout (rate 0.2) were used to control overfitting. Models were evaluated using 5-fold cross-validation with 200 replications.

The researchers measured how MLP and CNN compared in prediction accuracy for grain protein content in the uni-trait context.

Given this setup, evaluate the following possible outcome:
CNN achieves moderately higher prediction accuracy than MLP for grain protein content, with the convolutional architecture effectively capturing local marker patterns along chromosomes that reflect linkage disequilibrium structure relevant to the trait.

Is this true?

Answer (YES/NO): NO